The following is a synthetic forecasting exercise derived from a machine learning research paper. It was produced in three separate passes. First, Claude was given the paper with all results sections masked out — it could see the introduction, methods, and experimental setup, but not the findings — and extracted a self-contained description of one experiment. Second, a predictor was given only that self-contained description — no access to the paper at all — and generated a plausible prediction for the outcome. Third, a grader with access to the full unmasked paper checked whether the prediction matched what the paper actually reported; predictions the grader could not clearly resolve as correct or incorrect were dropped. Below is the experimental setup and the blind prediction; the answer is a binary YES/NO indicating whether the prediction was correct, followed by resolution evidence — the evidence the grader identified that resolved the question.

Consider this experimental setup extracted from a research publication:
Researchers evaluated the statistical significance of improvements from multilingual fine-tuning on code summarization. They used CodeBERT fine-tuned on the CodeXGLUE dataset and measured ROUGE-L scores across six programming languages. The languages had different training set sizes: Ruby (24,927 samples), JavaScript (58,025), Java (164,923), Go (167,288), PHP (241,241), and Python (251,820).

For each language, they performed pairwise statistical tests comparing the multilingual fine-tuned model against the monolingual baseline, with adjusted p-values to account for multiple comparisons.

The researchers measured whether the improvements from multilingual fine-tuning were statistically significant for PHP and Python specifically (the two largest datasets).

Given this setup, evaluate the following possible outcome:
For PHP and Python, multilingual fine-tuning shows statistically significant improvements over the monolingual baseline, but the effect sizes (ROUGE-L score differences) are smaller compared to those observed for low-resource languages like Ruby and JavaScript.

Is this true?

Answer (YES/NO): NO